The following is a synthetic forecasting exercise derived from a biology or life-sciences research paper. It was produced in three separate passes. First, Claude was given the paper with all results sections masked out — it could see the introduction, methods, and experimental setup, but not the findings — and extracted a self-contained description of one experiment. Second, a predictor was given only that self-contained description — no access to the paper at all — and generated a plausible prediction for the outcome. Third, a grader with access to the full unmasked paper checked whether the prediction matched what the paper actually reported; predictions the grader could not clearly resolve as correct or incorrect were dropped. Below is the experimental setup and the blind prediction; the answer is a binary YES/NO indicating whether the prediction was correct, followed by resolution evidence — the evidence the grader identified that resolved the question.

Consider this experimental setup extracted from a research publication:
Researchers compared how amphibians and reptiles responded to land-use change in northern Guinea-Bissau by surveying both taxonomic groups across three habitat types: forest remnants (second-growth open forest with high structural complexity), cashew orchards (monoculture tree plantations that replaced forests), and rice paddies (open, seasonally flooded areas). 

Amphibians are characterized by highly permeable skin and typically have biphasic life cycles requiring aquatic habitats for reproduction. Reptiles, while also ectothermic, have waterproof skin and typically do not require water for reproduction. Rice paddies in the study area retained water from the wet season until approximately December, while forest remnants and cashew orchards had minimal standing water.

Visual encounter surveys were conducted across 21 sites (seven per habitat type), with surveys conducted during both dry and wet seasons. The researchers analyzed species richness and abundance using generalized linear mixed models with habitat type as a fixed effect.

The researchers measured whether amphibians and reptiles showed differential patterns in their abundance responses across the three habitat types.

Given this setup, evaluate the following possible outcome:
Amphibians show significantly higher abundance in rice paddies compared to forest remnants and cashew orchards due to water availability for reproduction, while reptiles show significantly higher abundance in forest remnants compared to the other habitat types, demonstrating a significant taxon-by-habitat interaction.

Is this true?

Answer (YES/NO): NO